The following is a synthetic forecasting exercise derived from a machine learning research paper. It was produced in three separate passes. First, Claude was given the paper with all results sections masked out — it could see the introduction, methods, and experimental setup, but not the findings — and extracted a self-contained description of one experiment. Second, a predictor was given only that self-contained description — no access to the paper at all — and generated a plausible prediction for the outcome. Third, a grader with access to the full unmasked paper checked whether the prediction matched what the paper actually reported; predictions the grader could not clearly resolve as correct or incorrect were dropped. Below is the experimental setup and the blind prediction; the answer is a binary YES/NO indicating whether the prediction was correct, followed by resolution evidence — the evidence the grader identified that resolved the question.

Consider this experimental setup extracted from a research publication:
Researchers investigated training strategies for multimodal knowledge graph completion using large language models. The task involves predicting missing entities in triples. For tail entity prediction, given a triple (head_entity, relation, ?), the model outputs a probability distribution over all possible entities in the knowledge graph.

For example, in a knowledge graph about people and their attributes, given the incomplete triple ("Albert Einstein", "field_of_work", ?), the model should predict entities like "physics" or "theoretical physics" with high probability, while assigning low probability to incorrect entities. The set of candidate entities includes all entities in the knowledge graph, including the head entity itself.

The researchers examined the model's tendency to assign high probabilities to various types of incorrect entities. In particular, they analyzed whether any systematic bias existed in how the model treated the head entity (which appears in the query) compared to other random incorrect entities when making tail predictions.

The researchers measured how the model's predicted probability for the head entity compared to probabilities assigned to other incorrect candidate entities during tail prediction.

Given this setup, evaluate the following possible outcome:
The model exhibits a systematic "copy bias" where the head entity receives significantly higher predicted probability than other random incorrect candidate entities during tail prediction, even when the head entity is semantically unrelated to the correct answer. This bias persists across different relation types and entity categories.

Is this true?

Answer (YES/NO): YES